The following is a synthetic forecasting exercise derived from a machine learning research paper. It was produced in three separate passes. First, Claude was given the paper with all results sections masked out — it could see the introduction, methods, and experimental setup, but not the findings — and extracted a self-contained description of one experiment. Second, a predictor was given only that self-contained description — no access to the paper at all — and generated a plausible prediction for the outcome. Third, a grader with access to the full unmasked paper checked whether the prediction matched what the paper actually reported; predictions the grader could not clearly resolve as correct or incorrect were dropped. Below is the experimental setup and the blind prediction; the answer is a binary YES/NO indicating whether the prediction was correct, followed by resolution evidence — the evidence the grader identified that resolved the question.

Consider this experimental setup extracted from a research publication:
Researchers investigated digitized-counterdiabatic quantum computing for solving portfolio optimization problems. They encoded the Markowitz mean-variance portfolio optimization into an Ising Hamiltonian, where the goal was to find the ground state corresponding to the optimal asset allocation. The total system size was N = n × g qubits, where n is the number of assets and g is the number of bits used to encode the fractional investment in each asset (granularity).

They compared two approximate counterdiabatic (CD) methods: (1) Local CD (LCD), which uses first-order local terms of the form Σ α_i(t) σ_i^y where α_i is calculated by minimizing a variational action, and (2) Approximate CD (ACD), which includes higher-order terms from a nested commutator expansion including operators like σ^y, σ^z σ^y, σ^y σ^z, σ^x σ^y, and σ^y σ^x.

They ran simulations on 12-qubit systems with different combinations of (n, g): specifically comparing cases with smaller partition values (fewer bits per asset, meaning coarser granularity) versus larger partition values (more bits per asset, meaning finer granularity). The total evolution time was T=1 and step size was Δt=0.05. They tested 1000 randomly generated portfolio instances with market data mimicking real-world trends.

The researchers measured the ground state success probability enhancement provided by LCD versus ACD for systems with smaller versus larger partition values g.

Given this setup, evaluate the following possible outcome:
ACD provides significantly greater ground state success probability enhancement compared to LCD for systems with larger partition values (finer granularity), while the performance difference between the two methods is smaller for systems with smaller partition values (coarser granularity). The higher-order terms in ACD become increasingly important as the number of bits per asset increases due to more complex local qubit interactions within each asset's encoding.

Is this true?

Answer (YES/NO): NO